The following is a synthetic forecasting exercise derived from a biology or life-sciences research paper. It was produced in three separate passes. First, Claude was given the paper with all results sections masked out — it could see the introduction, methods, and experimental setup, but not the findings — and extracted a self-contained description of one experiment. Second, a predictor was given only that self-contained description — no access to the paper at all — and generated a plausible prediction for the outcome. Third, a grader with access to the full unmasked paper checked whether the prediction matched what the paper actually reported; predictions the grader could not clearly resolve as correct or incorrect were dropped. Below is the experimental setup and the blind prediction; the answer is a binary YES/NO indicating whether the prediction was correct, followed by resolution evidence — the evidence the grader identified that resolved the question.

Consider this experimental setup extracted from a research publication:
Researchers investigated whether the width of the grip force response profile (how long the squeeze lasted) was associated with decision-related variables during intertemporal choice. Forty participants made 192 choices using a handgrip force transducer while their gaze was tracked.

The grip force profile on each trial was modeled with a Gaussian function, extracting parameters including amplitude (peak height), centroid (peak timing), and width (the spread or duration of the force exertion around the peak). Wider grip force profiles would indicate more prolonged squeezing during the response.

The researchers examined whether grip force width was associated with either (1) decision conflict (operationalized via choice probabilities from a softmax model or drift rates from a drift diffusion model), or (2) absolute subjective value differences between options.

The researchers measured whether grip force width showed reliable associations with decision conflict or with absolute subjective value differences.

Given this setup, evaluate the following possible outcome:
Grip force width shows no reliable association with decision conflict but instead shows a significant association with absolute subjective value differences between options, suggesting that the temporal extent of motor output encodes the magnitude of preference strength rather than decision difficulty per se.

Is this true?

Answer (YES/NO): NO